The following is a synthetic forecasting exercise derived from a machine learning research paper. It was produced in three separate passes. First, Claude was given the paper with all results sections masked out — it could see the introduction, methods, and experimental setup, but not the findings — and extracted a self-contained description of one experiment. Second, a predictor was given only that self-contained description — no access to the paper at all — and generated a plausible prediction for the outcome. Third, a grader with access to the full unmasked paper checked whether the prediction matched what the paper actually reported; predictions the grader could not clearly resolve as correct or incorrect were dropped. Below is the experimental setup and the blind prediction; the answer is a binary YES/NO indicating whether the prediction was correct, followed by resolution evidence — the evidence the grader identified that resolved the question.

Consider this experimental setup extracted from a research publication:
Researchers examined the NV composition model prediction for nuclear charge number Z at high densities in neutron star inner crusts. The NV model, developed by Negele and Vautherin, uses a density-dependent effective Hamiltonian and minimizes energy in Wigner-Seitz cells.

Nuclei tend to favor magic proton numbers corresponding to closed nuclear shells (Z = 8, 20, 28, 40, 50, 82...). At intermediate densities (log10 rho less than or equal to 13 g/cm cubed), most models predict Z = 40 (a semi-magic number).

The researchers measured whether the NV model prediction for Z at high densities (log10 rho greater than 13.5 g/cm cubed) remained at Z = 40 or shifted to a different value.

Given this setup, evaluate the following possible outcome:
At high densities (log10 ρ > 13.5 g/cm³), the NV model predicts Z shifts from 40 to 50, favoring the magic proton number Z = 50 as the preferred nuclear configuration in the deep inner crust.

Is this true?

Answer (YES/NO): YES